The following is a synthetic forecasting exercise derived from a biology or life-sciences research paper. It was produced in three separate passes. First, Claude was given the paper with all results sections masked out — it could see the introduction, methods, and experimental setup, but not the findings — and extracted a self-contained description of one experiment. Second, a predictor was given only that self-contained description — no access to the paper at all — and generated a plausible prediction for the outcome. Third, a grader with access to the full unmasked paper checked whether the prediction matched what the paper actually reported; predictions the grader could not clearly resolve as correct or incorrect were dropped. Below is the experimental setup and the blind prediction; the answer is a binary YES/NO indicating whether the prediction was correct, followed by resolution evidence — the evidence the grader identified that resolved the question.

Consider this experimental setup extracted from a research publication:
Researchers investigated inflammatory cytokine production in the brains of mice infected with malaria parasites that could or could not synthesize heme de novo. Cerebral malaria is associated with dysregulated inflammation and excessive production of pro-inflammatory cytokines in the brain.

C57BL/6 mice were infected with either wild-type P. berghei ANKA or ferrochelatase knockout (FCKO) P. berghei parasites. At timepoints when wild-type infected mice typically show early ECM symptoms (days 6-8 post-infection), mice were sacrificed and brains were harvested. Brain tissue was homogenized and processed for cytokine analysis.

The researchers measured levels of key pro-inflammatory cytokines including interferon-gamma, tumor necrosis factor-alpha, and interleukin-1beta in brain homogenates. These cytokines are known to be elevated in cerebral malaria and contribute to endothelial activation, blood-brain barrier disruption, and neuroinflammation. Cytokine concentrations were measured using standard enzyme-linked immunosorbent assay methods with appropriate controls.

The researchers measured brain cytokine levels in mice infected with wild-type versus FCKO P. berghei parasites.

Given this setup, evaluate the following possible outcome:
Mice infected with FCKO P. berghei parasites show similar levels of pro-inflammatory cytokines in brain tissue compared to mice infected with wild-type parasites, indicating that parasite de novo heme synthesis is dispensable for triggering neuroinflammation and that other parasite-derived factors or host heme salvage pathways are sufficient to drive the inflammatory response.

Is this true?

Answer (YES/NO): NO